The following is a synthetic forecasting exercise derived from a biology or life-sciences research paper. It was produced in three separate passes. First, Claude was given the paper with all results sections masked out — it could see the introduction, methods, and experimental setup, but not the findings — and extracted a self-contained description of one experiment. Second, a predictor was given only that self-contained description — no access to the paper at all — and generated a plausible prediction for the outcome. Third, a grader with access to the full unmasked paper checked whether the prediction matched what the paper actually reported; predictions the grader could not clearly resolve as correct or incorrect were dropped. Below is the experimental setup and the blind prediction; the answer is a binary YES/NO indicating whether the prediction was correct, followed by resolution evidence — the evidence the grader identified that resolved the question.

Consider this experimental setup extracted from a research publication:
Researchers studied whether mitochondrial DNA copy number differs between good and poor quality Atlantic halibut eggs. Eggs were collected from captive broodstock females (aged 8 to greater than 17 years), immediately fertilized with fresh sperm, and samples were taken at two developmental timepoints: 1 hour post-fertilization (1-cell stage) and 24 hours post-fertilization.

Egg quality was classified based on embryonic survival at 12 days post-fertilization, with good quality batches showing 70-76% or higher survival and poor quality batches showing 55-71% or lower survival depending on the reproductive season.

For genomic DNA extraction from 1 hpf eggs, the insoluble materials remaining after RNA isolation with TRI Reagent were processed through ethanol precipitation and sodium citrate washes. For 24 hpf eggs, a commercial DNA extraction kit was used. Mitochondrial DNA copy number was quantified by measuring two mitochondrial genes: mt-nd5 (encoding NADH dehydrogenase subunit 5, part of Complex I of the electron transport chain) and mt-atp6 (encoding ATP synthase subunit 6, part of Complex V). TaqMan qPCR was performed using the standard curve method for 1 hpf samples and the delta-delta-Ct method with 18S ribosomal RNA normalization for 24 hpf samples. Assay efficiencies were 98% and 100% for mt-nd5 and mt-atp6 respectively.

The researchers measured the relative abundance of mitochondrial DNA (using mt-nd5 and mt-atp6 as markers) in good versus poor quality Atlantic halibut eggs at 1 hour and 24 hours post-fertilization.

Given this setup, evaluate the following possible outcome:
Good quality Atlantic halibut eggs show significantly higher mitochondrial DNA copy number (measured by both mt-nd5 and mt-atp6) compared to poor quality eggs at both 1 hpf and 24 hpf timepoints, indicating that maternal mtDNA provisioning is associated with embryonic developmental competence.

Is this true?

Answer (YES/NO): NO